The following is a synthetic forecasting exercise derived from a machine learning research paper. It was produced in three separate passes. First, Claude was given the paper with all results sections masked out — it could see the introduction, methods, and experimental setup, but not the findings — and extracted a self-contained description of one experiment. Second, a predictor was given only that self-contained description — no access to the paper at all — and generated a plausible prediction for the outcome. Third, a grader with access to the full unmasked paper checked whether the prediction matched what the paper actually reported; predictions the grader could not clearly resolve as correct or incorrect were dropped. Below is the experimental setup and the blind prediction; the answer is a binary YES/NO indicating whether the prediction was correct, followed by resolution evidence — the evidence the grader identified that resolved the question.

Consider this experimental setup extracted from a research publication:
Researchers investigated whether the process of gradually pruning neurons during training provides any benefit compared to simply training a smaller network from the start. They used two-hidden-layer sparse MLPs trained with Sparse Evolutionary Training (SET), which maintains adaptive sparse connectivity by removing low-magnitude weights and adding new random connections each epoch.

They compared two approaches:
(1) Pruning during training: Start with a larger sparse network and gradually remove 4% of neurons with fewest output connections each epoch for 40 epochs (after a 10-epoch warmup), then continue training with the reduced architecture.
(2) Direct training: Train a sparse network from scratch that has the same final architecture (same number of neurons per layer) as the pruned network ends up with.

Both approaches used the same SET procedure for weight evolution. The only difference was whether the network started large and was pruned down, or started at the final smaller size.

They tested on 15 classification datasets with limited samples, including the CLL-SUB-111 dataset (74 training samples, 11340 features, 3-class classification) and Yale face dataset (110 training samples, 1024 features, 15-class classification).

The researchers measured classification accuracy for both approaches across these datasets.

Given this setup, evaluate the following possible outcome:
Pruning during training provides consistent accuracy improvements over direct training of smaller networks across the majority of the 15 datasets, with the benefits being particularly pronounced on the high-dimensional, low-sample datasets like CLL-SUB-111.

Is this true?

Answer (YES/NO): NO